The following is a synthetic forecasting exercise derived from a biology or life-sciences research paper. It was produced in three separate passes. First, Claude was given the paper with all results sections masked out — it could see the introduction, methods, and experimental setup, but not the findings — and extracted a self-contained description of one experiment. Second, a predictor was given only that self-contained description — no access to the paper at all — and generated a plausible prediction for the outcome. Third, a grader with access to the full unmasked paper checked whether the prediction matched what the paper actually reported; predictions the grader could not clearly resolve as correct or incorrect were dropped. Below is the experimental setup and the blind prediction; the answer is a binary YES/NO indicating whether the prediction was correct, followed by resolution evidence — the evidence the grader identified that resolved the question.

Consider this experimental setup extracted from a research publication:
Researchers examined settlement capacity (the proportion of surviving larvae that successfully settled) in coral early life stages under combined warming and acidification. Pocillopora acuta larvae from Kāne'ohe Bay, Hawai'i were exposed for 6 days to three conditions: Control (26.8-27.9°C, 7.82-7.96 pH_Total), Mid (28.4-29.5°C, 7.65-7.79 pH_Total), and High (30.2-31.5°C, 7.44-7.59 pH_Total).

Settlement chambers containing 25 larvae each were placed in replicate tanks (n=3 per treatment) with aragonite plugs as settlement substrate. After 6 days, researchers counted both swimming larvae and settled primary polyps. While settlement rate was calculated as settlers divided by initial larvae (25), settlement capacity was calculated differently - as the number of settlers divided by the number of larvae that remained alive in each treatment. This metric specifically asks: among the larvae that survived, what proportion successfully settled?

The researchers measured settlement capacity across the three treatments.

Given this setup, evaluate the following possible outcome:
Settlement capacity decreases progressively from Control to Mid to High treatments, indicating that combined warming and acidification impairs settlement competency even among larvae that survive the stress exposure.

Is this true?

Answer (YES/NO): NO